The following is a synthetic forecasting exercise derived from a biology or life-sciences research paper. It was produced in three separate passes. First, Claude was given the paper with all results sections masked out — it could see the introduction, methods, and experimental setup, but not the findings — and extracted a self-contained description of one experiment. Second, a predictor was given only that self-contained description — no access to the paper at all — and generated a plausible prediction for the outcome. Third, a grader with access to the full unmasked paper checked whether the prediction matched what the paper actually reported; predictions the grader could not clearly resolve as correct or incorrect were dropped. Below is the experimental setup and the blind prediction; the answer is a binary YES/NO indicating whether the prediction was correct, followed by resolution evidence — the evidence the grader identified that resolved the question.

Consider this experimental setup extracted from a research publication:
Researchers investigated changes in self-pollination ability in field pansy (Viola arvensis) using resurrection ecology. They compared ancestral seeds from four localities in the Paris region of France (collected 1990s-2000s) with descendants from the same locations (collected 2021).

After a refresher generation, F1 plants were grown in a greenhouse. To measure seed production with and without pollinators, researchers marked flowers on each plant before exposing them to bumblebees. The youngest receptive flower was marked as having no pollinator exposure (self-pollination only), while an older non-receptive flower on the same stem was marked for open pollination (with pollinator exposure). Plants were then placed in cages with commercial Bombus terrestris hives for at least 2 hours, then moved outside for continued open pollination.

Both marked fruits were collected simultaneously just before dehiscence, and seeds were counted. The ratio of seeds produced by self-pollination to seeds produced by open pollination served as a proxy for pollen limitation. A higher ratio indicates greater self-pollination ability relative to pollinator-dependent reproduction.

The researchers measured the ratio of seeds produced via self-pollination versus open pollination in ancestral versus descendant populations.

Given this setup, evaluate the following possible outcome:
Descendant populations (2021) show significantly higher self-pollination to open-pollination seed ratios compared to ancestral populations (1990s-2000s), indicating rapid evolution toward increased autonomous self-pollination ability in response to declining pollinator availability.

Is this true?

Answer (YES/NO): NO